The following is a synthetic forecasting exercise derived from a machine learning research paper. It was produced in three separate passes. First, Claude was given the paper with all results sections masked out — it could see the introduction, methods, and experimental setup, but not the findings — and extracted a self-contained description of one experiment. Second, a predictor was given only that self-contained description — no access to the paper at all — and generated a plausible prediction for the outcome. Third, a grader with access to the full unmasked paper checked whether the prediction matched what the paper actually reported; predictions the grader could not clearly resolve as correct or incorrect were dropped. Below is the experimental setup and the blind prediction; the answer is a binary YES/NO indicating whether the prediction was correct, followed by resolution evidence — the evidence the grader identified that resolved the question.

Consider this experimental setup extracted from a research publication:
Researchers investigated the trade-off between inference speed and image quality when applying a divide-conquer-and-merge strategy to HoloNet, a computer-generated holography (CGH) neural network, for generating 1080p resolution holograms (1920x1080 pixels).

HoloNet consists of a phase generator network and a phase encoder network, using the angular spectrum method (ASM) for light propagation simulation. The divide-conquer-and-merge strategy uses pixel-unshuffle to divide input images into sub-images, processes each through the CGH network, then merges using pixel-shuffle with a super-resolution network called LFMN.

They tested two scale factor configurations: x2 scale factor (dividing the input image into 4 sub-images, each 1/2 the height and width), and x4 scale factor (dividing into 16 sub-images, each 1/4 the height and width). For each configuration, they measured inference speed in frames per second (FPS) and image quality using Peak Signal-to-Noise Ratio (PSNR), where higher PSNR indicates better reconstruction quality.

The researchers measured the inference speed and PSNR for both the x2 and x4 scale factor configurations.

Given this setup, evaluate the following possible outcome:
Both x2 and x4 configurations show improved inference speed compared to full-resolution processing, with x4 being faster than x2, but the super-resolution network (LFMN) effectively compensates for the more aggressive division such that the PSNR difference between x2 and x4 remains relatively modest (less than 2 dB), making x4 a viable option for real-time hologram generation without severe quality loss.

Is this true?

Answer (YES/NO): YES